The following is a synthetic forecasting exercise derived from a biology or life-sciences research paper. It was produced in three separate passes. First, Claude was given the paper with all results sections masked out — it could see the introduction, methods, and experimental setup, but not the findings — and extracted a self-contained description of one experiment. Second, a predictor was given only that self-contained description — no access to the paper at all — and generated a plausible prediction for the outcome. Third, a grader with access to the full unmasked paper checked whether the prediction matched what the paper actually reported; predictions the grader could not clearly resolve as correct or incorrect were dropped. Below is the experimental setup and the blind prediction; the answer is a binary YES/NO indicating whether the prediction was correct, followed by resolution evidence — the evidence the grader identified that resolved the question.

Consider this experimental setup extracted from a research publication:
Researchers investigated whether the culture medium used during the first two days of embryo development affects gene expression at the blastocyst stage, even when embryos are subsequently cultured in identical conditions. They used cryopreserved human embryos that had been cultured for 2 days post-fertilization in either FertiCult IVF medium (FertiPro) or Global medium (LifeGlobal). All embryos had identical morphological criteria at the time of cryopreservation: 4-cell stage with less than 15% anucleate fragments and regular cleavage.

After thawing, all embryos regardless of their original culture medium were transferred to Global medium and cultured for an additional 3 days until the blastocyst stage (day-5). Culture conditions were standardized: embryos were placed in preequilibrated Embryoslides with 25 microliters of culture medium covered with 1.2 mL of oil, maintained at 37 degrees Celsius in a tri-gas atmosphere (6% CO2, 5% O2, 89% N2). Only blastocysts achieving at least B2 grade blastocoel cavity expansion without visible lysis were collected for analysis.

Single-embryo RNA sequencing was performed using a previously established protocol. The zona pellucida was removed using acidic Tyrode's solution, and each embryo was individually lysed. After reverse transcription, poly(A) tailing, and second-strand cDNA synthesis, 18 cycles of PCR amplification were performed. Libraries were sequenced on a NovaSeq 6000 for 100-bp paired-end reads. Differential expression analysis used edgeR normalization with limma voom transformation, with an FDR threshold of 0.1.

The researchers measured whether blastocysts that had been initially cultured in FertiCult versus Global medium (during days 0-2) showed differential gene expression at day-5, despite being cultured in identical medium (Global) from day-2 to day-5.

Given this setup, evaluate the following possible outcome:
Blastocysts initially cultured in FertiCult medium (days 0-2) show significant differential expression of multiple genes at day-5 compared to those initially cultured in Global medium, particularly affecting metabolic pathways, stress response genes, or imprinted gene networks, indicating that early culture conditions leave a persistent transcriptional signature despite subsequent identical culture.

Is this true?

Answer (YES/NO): NO